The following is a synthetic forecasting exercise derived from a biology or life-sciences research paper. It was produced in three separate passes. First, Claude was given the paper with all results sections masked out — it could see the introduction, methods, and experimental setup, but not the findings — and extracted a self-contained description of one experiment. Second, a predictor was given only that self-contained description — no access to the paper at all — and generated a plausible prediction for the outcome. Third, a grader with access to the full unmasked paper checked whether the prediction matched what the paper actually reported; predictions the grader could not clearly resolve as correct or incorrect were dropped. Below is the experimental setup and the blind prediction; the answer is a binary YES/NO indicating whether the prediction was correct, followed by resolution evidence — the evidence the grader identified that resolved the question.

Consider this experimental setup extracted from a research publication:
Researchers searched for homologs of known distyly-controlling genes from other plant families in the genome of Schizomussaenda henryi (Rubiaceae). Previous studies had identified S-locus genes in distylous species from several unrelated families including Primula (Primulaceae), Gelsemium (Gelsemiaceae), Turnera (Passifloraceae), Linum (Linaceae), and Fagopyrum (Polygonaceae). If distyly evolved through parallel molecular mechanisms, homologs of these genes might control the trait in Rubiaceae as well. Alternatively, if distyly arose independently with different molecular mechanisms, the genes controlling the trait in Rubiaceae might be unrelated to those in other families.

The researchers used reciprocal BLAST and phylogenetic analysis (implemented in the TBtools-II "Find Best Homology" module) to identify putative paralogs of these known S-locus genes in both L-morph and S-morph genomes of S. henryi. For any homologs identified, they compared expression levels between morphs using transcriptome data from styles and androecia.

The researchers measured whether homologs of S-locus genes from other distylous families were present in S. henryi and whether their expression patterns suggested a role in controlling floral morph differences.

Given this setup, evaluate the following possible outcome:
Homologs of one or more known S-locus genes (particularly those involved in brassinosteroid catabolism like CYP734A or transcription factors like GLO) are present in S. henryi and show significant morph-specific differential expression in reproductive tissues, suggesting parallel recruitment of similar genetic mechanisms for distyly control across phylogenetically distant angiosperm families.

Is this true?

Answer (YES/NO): NO